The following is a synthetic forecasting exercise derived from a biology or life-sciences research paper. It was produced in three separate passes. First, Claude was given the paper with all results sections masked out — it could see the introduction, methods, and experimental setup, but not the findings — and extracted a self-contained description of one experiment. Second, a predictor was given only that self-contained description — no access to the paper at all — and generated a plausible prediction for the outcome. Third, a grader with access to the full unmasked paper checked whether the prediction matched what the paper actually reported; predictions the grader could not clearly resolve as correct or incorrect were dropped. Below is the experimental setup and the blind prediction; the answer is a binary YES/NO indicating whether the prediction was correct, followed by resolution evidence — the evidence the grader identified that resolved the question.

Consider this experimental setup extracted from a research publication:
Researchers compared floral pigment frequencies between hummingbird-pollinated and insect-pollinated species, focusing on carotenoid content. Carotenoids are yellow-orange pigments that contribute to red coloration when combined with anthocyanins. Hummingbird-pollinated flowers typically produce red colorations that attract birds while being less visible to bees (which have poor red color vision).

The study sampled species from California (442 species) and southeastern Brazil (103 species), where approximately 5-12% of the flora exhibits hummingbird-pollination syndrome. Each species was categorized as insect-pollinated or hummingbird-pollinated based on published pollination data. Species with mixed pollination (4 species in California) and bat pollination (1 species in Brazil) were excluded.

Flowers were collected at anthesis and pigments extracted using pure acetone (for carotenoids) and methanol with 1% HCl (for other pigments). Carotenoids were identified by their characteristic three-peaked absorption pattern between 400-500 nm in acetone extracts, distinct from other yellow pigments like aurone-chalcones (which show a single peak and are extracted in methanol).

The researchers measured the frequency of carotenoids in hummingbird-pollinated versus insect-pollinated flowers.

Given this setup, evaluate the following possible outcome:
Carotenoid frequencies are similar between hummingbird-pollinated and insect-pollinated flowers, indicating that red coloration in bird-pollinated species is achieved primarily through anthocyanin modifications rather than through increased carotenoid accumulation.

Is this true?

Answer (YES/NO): NO